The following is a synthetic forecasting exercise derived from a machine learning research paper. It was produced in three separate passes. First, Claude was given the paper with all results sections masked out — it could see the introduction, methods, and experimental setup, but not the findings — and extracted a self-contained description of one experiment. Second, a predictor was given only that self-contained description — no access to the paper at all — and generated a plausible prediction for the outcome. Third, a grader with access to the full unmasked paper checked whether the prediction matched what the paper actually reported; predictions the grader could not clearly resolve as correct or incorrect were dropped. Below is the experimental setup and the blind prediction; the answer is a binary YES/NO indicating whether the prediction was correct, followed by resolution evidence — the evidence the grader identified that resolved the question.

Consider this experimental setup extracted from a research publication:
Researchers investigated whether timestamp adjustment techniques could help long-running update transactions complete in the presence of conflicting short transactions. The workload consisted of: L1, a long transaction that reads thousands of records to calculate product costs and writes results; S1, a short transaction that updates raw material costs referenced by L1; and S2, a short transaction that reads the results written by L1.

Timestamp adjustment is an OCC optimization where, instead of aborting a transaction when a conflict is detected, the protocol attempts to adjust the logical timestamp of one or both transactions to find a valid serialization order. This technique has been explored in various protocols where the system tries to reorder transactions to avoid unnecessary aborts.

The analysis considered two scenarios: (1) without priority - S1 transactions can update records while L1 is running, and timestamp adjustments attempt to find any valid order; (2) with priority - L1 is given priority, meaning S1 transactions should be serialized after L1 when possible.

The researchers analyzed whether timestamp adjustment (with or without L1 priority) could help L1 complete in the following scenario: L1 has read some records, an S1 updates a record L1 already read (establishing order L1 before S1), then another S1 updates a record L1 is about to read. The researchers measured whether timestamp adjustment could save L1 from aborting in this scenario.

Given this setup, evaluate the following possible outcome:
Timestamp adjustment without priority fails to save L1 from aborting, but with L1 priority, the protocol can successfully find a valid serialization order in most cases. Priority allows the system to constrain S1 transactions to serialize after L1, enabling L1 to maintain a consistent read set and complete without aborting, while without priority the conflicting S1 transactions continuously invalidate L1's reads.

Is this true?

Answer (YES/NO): NO